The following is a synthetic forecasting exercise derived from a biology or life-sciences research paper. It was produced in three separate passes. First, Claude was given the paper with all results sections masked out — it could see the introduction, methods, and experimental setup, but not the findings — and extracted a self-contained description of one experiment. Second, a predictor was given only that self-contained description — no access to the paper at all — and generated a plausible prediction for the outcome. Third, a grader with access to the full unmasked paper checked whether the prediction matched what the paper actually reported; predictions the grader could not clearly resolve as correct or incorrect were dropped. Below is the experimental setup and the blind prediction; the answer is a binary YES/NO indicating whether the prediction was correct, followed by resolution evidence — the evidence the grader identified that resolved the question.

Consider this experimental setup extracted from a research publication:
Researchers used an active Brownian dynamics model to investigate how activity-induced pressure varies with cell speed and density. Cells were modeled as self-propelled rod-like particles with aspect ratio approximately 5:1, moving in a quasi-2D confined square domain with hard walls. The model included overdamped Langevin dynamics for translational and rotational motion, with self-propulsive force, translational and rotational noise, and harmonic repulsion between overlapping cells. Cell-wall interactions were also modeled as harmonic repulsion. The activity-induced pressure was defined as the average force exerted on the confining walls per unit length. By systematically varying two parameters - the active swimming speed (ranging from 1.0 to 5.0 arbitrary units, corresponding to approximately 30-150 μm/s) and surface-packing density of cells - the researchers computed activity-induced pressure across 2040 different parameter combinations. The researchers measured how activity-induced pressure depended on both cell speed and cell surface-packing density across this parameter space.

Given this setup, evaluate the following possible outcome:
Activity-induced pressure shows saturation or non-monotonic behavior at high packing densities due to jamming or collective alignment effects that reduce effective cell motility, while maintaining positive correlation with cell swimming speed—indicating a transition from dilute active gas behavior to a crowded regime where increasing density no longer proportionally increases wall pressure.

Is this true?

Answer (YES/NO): NO